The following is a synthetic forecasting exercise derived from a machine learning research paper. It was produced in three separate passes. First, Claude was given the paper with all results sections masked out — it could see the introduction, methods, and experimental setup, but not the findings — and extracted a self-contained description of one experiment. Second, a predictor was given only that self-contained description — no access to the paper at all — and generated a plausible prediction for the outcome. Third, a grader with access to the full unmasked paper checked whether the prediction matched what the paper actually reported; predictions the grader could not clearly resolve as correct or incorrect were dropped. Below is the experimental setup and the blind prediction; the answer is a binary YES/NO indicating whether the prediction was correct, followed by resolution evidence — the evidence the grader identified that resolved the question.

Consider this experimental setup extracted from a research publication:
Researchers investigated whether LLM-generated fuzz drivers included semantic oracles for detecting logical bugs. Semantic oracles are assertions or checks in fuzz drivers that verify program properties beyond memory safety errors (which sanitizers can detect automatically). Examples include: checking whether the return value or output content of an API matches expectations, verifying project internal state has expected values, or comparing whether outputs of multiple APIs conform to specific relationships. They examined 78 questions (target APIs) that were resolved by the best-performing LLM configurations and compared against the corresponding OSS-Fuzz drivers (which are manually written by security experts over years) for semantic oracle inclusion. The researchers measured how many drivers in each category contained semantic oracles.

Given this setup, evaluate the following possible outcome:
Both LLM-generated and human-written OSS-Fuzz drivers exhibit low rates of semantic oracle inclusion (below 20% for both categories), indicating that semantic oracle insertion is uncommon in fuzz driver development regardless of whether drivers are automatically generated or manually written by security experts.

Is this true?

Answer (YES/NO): NO